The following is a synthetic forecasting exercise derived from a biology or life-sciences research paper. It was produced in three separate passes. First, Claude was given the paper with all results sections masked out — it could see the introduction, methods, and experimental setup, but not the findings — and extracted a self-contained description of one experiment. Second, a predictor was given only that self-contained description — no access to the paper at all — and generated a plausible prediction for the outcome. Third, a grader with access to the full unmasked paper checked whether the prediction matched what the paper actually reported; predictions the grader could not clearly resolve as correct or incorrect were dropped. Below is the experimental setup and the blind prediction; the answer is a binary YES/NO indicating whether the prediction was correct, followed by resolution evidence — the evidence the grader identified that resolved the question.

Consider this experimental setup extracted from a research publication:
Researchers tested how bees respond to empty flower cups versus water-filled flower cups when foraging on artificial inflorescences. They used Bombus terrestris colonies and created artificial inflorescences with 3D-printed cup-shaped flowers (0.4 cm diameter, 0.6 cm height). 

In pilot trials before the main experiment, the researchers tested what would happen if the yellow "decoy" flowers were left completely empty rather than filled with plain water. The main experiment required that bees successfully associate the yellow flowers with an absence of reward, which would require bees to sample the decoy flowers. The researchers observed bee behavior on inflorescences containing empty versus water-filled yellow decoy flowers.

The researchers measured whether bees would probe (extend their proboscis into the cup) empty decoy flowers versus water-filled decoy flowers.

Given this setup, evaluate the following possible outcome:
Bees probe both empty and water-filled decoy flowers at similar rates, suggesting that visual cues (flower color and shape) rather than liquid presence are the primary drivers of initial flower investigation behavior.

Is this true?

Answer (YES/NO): NO